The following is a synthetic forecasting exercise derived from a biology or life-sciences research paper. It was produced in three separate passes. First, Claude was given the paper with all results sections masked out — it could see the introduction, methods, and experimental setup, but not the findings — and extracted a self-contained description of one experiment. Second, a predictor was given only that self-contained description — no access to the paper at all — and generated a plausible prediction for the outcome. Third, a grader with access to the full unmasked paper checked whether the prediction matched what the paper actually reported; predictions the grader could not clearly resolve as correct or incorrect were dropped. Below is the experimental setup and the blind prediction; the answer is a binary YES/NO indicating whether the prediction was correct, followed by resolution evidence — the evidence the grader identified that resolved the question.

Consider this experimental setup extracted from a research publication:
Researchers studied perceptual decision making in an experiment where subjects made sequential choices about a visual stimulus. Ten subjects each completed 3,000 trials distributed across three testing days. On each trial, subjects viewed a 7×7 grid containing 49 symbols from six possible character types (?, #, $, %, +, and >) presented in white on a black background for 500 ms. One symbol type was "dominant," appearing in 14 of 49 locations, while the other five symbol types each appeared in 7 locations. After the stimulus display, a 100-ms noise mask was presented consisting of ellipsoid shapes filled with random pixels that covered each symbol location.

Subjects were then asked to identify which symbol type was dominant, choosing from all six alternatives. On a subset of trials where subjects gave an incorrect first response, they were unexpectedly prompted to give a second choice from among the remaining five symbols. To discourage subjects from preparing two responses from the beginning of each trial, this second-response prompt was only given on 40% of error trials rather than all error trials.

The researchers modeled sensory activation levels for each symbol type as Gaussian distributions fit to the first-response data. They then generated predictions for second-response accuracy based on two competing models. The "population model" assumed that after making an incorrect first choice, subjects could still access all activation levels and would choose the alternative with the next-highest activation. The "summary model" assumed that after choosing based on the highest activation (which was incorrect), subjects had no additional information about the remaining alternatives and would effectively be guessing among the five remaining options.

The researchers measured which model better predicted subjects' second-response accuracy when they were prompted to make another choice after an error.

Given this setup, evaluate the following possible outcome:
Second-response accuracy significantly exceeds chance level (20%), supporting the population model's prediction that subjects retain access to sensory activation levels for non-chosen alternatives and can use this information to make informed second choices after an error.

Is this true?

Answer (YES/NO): NO